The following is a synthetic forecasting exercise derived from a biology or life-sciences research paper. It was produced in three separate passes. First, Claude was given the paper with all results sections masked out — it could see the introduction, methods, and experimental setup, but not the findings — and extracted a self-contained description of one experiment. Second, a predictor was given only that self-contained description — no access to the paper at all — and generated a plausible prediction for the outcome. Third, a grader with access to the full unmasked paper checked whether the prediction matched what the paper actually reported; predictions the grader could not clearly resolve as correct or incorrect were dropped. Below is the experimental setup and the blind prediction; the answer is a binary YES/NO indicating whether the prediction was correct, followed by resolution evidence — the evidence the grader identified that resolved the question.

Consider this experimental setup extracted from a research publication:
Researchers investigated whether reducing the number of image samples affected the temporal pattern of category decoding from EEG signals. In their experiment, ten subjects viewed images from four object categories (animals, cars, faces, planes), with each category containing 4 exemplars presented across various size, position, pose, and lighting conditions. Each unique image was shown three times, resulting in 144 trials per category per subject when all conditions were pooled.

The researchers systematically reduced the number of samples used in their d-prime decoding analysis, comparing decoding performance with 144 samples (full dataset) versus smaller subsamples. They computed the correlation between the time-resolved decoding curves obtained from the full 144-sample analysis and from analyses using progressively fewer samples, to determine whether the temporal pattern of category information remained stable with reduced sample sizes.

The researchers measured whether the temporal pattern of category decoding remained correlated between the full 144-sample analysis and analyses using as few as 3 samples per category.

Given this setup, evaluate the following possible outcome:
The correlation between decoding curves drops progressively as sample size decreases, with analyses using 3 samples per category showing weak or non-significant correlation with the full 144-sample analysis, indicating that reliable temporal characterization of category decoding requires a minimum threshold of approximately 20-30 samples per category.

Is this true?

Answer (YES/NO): NO